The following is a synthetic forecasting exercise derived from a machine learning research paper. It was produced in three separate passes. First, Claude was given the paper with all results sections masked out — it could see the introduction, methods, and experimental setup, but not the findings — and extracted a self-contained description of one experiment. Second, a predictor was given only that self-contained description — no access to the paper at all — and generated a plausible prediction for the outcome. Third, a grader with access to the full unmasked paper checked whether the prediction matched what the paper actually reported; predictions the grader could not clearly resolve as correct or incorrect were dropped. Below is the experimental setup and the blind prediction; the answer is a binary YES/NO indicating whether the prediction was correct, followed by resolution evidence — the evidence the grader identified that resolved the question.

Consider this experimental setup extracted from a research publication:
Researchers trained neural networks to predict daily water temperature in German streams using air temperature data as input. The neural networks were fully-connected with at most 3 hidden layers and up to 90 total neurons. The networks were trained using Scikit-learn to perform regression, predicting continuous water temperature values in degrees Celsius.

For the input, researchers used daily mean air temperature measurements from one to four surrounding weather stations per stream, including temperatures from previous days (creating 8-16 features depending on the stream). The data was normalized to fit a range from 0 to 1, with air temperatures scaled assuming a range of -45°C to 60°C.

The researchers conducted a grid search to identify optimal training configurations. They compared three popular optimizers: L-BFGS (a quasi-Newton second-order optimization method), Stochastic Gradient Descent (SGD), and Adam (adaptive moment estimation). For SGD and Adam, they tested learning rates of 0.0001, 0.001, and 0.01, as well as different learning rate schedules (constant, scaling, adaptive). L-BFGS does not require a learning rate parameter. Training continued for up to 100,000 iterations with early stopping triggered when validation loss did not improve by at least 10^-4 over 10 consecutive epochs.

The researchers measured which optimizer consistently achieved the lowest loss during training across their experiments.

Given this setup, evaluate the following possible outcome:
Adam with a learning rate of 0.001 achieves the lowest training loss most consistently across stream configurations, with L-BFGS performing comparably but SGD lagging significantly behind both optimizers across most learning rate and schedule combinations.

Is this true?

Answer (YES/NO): NO